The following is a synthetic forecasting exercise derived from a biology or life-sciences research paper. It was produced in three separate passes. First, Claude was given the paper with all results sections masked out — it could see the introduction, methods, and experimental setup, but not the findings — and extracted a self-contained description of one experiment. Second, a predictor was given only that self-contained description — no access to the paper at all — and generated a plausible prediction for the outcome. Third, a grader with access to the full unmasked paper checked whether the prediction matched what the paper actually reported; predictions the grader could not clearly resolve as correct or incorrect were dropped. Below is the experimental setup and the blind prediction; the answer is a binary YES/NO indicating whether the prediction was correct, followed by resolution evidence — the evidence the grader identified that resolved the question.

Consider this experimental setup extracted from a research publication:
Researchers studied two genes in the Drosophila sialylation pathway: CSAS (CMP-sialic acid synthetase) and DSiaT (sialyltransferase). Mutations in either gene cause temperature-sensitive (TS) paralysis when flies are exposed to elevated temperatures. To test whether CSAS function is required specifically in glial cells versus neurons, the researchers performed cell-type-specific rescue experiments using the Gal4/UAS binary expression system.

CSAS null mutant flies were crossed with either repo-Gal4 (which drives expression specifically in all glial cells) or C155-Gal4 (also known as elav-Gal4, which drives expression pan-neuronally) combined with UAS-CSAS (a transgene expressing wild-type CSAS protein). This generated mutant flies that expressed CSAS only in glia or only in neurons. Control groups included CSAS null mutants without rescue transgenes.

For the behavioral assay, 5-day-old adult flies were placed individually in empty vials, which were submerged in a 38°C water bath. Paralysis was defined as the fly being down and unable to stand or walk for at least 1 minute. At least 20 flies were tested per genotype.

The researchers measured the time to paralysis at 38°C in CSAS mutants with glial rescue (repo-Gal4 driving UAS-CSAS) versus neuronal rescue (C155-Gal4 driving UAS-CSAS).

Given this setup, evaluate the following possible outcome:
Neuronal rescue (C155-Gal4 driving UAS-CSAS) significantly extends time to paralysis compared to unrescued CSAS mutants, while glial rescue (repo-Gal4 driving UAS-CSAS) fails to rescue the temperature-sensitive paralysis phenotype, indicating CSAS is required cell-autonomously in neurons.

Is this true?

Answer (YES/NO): NO